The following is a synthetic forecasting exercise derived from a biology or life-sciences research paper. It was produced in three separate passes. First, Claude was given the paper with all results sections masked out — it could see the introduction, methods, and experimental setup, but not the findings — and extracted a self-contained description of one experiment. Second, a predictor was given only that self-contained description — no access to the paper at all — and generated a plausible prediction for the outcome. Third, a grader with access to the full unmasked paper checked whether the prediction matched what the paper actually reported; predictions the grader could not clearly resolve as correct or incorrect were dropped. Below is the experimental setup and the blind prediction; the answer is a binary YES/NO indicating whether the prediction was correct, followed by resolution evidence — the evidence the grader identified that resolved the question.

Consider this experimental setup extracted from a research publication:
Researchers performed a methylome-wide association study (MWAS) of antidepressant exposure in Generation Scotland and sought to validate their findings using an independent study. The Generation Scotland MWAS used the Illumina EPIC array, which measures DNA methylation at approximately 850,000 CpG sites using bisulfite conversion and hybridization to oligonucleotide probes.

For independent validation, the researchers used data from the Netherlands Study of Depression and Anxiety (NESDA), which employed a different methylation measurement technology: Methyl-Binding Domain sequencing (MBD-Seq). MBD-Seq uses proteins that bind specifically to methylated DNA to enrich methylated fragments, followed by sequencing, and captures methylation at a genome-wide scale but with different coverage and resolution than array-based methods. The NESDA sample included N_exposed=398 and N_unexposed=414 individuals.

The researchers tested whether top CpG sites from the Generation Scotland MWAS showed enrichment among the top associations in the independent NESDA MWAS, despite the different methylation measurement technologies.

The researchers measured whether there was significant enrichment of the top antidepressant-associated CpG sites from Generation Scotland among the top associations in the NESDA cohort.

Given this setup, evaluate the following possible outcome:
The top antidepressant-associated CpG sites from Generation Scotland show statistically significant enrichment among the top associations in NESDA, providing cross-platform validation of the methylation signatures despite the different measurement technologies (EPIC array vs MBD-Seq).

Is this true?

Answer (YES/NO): YES